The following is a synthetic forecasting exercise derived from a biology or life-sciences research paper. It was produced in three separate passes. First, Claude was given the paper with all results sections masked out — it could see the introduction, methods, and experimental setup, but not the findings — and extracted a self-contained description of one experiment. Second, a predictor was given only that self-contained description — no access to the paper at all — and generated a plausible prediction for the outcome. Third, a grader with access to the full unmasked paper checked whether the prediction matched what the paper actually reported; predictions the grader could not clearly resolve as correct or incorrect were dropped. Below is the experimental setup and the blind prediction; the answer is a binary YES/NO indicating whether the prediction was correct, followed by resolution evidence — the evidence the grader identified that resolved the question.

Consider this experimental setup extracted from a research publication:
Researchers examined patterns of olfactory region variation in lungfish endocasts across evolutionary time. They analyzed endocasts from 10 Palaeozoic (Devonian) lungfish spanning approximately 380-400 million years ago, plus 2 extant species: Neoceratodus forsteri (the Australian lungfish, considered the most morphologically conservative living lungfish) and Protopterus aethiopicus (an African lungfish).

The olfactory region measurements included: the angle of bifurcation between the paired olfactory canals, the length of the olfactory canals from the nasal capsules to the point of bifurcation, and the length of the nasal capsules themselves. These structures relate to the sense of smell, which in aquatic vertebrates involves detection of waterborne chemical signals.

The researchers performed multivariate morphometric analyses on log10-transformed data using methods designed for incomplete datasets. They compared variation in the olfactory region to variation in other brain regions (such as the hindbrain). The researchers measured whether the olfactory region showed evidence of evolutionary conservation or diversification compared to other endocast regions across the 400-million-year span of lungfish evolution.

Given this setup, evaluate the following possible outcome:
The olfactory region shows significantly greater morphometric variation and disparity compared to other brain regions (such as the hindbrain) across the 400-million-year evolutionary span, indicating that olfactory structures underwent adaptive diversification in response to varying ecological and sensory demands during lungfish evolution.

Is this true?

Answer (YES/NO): YES